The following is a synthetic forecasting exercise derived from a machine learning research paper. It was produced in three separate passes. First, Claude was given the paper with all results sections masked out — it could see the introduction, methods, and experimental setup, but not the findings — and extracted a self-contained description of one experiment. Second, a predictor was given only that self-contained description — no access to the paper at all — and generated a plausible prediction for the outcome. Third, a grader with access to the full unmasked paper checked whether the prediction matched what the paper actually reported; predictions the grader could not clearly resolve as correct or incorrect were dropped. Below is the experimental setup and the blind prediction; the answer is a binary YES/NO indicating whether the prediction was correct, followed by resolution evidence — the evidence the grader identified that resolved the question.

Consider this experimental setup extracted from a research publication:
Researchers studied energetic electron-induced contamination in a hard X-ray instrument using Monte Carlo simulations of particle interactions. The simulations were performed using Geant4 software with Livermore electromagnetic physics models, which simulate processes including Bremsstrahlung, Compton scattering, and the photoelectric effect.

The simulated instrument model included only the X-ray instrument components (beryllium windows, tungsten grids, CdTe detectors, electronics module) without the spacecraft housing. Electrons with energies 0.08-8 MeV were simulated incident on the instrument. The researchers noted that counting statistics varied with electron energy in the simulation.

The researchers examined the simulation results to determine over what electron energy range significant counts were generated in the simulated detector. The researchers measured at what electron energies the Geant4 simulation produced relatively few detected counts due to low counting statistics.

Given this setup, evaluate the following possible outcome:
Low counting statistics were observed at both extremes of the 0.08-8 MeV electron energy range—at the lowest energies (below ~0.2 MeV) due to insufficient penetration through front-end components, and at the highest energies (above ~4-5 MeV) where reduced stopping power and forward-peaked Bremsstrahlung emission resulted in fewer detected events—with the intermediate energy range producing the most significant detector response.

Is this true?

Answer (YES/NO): NO